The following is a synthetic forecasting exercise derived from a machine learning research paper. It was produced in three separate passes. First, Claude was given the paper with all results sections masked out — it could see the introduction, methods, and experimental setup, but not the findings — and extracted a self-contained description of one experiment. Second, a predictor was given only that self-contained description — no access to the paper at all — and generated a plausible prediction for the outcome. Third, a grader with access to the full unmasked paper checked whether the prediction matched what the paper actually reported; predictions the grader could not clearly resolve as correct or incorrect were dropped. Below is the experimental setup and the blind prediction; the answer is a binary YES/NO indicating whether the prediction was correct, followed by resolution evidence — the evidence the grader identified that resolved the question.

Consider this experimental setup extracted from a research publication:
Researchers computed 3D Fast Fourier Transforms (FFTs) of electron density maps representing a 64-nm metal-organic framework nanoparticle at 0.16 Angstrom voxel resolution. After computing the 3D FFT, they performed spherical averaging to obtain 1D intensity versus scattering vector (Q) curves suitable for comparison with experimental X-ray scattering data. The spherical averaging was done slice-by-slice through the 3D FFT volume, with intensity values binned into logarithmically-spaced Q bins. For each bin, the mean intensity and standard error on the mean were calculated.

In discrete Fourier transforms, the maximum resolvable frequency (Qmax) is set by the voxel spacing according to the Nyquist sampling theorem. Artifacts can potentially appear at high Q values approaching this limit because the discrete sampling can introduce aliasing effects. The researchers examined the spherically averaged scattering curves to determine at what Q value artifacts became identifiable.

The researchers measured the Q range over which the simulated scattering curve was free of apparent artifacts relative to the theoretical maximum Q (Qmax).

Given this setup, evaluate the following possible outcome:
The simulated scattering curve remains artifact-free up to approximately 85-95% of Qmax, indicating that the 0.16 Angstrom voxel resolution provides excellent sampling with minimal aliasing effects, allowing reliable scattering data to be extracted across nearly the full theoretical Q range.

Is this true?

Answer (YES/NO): NO